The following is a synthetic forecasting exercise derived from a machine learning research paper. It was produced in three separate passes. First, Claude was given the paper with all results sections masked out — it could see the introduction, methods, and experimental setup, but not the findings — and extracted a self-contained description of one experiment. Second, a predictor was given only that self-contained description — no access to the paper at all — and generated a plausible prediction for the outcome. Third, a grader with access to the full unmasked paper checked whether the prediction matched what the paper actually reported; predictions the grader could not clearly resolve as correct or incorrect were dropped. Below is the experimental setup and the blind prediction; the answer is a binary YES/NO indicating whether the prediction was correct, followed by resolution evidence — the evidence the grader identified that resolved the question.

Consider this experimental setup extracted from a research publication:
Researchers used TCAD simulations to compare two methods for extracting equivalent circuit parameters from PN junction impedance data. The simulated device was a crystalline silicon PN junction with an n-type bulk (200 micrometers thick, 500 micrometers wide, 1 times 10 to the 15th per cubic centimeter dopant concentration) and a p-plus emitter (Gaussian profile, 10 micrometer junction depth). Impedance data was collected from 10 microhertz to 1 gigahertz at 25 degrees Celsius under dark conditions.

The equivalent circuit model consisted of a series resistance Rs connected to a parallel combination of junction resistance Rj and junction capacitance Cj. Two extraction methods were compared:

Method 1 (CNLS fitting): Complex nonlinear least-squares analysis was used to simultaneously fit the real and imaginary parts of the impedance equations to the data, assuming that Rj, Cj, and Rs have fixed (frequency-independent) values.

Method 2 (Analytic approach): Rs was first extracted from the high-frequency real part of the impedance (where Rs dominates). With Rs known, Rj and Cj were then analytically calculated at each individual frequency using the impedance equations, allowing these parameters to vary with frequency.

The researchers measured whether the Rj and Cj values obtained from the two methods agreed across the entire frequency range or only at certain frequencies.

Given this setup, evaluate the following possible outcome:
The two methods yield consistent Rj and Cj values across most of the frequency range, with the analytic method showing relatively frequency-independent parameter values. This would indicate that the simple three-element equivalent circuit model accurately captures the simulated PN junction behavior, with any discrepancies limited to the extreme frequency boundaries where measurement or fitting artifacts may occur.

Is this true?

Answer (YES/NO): NO